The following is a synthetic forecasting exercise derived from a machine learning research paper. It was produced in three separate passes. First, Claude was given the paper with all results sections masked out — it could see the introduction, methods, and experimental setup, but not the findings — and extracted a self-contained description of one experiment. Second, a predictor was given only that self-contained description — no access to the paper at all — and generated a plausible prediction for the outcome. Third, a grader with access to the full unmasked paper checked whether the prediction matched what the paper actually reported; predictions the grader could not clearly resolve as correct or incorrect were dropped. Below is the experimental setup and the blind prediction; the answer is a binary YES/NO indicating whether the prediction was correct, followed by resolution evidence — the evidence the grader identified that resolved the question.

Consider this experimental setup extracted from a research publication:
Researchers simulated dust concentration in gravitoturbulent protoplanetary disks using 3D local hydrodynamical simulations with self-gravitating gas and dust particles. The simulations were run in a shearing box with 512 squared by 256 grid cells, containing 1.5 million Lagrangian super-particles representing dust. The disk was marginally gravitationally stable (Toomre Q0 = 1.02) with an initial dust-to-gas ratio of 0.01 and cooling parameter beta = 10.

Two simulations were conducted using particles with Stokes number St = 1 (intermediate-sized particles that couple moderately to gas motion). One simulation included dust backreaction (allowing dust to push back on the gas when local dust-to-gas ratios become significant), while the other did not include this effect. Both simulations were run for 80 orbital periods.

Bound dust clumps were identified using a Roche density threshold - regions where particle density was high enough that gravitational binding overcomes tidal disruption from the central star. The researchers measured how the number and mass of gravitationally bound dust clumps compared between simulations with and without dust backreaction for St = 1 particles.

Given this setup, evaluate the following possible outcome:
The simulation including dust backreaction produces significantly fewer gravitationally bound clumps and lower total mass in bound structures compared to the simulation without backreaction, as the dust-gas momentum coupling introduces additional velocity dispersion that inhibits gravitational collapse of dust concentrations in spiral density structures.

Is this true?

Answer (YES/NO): NO